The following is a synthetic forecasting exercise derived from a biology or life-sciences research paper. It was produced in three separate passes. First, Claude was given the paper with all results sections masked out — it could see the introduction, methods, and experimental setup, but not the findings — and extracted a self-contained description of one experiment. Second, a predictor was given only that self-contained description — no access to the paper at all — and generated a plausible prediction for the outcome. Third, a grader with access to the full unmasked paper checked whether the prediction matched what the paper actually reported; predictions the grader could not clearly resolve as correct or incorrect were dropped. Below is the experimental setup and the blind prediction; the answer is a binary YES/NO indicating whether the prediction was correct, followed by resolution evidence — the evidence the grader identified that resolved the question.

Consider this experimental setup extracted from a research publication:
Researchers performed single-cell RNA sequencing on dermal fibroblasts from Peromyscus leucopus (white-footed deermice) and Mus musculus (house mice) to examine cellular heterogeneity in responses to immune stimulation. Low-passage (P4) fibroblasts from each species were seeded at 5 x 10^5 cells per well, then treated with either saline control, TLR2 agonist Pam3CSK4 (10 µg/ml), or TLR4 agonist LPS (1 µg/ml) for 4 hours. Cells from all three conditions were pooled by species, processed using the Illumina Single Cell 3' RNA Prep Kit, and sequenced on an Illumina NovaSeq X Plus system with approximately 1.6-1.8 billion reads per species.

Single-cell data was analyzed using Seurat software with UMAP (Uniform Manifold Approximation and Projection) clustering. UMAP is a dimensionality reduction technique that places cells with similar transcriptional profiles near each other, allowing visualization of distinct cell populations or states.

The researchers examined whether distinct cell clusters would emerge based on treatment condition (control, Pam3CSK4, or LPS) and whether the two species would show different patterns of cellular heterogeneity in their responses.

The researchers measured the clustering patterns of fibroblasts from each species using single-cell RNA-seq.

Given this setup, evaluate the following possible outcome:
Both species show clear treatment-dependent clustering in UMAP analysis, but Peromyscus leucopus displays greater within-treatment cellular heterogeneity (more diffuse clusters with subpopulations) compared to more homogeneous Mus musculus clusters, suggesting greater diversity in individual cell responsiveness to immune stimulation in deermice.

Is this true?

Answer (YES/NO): NO